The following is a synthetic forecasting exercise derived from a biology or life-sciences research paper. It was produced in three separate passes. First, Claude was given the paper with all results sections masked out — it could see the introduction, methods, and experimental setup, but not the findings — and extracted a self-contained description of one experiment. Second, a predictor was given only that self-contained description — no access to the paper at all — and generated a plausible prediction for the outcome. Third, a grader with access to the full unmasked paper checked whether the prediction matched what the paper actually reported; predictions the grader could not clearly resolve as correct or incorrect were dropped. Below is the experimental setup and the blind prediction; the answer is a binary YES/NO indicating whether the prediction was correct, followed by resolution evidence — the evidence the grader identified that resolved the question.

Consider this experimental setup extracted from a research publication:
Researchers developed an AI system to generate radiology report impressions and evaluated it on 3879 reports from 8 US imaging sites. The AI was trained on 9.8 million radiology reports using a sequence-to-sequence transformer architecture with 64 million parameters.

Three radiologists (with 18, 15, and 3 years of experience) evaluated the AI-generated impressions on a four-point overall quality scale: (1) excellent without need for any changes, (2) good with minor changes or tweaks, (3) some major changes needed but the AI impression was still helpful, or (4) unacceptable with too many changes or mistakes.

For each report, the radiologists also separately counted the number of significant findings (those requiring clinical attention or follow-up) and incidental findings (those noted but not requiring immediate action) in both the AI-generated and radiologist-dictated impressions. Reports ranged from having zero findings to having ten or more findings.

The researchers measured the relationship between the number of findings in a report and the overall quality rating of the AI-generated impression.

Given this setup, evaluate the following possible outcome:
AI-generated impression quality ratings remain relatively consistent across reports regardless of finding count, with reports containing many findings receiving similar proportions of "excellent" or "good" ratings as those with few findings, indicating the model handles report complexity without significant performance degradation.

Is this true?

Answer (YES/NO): NO